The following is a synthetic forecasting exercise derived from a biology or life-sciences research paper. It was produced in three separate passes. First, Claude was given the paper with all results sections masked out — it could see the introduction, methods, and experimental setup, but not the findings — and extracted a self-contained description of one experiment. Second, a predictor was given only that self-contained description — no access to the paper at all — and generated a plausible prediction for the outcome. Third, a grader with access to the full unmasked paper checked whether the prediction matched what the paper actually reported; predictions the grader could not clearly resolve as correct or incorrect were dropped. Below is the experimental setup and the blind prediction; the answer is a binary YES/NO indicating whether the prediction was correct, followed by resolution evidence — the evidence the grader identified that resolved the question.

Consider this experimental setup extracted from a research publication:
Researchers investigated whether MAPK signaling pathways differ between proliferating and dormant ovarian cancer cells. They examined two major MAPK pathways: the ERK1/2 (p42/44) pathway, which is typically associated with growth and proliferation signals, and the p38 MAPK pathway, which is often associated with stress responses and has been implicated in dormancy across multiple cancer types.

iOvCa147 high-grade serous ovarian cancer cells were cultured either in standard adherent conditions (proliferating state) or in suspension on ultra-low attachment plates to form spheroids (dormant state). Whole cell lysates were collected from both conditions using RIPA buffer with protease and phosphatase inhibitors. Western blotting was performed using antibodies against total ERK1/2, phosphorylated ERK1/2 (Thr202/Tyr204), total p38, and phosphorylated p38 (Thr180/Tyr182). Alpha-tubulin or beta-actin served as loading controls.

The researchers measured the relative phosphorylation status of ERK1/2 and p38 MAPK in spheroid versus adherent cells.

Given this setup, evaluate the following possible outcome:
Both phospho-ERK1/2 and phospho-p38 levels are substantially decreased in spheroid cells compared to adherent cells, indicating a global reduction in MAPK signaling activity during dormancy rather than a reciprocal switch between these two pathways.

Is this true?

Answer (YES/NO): NO